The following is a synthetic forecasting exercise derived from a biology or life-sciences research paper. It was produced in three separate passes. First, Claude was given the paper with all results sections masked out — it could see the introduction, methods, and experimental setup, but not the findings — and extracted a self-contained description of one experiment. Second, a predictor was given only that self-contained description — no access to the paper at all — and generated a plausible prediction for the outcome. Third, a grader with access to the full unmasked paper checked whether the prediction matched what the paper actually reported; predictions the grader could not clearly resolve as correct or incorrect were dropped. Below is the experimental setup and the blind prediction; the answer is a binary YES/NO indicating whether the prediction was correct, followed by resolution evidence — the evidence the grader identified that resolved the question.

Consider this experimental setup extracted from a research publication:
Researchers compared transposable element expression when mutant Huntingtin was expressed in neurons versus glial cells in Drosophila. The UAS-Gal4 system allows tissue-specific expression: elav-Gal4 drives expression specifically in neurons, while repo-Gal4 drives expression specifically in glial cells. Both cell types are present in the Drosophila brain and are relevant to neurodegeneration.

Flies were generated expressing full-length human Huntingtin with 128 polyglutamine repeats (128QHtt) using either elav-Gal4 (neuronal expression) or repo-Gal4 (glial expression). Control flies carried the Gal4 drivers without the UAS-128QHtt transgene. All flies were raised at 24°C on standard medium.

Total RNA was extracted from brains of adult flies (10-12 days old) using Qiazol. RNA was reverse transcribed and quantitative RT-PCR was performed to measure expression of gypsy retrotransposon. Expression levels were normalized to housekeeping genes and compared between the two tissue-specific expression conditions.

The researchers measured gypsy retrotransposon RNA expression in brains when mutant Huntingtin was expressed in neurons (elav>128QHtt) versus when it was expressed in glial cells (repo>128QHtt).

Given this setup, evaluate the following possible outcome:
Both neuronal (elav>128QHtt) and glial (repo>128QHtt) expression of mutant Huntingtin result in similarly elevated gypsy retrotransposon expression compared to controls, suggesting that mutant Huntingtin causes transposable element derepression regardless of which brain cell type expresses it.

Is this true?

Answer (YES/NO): NO